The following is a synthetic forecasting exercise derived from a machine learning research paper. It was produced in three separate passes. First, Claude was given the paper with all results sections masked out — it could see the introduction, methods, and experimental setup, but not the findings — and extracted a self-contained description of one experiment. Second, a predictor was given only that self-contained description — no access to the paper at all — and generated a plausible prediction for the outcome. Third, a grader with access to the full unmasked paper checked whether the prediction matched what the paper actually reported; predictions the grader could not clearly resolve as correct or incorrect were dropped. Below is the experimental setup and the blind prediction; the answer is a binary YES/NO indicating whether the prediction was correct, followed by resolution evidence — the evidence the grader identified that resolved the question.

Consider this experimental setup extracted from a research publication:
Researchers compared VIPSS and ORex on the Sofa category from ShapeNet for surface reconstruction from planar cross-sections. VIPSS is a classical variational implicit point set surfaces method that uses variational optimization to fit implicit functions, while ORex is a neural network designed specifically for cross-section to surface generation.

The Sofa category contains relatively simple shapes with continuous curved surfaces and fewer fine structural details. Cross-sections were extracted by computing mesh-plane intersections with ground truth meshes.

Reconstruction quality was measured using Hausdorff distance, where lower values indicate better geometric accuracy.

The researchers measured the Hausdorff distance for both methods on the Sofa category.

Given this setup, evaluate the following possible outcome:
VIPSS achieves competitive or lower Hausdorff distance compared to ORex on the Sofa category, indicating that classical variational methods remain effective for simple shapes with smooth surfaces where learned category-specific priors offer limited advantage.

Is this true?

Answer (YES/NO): YES